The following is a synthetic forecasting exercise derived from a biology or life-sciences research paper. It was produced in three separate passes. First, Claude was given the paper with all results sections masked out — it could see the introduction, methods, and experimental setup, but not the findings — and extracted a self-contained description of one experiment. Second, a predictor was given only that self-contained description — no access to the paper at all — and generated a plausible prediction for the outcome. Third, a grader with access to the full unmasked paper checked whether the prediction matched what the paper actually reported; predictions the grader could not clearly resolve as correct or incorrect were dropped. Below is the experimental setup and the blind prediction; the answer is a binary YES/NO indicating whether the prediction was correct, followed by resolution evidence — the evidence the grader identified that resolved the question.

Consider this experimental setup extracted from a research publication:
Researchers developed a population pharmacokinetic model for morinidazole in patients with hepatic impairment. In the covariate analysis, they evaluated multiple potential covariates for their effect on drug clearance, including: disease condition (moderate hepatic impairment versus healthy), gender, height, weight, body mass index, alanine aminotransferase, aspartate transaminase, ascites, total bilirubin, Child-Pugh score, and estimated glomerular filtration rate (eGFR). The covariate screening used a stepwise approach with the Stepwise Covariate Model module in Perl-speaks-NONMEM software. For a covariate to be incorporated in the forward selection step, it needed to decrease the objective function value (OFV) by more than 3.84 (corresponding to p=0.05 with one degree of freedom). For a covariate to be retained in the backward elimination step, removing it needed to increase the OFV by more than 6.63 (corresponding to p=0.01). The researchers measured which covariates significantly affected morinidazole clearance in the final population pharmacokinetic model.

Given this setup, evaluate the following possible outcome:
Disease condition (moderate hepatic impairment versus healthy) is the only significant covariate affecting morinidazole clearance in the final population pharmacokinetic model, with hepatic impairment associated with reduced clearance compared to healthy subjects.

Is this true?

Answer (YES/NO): YES